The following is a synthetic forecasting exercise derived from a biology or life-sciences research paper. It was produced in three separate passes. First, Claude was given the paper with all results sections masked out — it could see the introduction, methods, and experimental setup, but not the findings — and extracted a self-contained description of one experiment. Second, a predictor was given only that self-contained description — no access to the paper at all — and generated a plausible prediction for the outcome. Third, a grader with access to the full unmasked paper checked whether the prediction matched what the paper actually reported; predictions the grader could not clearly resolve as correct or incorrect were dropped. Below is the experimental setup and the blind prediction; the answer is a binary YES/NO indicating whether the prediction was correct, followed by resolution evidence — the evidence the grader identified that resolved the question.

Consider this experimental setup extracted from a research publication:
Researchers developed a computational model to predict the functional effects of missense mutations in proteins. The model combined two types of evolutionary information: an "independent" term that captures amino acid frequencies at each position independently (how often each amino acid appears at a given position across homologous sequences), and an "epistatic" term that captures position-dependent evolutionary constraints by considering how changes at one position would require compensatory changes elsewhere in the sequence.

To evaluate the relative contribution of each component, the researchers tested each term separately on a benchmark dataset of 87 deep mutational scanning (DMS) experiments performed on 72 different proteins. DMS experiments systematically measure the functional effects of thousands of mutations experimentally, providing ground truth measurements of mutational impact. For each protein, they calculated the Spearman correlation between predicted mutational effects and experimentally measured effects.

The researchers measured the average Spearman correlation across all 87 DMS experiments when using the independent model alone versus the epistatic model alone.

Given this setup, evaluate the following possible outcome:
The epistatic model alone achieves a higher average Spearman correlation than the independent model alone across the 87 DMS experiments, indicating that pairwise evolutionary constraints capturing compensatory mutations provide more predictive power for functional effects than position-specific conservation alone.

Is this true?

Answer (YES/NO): YES